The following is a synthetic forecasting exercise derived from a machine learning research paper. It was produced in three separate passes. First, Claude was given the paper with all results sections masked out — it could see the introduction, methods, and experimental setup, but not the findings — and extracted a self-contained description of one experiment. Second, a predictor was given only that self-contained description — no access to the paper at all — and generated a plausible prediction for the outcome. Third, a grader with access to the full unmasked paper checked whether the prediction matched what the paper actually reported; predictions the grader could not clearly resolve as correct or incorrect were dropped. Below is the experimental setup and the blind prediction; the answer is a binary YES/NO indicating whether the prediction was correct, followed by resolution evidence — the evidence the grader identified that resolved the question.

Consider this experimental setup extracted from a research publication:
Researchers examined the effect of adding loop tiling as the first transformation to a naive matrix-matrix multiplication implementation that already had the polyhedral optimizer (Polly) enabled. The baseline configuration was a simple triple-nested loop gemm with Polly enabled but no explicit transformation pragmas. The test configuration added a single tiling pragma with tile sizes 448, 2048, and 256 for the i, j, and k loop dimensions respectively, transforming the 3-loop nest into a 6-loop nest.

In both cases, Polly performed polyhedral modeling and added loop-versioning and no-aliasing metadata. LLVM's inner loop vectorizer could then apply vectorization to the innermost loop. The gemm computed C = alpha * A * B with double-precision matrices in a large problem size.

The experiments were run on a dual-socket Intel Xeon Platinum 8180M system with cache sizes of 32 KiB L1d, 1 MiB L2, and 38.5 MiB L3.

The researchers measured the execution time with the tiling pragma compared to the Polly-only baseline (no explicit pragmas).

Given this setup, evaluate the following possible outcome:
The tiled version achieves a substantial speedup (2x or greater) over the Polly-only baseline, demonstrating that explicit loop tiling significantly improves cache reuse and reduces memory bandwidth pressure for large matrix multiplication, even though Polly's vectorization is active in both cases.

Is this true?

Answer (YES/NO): NO